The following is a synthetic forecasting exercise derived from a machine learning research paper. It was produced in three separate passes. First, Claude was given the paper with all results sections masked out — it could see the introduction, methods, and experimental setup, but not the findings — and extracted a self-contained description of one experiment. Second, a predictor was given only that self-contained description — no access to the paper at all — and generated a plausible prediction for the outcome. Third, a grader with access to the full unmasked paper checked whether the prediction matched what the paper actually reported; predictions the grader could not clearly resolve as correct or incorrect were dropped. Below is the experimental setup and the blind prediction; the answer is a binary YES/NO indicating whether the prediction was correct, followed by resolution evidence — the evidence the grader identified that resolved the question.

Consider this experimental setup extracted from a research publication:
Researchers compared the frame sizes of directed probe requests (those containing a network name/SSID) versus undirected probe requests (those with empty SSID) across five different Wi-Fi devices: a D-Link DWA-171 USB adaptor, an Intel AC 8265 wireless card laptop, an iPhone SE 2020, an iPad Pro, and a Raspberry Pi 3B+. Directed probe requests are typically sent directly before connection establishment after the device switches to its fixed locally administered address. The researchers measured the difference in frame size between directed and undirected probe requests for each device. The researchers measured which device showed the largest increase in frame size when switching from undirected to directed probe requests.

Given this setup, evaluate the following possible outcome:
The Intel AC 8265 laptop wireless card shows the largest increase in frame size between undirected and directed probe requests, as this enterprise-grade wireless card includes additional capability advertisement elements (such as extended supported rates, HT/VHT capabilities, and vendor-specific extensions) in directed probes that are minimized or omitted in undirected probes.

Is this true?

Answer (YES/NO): YES